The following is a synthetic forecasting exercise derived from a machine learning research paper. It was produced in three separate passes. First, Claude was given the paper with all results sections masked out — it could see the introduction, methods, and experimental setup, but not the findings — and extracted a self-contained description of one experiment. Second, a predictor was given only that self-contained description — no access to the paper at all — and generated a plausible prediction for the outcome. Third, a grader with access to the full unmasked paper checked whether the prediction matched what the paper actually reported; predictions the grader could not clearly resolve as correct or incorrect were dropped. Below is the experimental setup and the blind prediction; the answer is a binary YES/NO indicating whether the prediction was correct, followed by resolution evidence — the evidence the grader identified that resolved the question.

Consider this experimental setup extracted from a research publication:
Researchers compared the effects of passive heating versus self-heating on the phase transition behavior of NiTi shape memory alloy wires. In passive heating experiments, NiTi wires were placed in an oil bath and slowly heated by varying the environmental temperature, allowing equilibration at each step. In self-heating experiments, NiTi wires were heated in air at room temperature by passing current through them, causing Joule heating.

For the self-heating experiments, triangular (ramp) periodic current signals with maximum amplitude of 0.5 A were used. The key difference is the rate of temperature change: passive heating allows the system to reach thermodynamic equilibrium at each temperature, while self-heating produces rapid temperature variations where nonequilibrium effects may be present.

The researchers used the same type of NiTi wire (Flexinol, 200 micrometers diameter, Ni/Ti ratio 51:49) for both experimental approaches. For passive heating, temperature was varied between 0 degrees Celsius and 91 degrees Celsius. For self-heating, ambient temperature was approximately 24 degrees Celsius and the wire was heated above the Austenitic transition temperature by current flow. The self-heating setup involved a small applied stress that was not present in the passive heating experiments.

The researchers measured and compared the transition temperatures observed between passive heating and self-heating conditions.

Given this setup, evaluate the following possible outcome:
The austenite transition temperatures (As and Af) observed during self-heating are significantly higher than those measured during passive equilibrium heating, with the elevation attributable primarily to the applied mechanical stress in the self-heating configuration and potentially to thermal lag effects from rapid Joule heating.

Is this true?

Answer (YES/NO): YES